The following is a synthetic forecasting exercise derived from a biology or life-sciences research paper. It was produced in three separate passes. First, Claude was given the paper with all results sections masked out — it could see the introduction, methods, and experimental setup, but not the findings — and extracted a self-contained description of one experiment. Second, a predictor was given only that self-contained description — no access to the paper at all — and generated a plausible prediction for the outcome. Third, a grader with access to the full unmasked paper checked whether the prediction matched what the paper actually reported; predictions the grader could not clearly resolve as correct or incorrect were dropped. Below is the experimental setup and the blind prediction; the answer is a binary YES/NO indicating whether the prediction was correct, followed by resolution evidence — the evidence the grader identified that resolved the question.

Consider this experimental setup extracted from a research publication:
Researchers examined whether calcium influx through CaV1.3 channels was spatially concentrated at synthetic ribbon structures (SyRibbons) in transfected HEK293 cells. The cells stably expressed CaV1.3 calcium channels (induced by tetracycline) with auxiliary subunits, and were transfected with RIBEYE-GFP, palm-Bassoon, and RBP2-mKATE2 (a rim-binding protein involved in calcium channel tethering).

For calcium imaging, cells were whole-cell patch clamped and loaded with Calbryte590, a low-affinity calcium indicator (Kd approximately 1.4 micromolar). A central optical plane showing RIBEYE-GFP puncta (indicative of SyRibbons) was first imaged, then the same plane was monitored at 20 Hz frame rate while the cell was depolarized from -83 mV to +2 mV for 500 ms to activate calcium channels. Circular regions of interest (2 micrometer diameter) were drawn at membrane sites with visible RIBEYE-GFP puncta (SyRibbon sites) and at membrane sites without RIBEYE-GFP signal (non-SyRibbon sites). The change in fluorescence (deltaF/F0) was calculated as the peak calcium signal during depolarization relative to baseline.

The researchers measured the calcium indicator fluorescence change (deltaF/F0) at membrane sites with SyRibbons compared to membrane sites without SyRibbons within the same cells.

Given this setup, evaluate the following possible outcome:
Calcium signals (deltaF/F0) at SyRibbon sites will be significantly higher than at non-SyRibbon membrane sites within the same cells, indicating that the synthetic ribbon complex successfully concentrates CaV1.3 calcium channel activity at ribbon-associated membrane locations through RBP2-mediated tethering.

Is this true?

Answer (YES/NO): YES